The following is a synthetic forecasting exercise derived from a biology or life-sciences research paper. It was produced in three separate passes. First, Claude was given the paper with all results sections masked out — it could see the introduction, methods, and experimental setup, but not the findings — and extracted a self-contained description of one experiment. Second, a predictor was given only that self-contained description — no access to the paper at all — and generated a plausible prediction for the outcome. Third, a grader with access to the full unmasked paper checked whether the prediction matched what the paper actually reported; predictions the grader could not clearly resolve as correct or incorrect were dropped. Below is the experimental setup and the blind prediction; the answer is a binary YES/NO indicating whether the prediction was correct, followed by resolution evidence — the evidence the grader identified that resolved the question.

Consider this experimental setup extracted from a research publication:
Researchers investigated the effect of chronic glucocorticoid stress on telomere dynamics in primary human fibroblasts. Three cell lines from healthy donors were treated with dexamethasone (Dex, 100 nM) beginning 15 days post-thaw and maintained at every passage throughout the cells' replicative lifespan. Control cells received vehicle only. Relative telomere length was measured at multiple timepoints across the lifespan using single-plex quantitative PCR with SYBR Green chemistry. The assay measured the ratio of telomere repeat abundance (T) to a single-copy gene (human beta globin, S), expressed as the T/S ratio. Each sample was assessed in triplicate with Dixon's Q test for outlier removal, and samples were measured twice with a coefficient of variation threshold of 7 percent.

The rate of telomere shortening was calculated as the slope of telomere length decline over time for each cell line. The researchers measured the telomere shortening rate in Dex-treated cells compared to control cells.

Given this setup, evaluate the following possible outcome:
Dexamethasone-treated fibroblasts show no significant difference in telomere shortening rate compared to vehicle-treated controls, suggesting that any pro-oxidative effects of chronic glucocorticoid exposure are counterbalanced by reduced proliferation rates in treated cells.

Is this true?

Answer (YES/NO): NO